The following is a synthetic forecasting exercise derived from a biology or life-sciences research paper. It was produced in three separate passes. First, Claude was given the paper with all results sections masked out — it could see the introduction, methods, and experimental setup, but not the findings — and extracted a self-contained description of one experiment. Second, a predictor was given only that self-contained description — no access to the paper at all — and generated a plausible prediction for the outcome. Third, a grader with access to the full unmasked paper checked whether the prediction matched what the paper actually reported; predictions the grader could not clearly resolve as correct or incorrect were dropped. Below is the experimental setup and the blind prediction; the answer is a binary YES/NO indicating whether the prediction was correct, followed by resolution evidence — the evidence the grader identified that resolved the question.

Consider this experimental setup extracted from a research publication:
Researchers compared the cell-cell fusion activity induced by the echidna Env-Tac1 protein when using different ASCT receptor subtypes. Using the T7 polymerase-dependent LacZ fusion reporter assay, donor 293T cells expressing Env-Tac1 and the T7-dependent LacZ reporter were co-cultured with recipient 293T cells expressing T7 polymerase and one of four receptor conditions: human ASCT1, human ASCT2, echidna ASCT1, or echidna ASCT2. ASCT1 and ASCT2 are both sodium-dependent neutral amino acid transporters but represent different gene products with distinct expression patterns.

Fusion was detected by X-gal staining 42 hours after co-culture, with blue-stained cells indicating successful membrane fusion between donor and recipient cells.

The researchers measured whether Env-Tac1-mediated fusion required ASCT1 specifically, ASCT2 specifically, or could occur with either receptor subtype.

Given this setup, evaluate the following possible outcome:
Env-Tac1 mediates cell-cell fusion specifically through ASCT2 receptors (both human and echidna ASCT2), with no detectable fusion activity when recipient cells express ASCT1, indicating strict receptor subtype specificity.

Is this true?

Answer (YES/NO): NO